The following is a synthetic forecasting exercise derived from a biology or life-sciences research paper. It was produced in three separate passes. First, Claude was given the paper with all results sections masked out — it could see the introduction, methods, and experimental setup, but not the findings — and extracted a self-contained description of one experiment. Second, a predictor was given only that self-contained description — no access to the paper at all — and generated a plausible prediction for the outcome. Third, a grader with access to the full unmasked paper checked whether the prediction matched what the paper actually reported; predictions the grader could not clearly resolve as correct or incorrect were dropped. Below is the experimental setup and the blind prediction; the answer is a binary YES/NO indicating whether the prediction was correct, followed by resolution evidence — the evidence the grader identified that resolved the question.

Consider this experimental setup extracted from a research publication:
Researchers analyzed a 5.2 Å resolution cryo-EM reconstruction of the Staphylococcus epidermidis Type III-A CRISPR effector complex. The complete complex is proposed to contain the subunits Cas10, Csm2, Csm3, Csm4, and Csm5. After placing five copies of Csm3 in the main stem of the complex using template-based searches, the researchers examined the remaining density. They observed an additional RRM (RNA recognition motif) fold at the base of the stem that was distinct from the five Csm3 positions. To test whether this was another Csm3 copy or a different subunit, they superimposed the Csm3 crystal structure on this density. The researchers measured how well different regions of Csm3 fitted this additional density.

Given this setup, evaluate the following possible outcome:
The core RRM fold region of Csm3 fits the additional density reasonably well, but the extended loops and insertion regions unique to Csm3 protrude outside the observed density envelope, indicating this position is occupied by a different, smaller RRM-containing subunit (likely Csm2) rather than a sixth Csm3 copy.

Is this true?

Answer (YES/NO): NO